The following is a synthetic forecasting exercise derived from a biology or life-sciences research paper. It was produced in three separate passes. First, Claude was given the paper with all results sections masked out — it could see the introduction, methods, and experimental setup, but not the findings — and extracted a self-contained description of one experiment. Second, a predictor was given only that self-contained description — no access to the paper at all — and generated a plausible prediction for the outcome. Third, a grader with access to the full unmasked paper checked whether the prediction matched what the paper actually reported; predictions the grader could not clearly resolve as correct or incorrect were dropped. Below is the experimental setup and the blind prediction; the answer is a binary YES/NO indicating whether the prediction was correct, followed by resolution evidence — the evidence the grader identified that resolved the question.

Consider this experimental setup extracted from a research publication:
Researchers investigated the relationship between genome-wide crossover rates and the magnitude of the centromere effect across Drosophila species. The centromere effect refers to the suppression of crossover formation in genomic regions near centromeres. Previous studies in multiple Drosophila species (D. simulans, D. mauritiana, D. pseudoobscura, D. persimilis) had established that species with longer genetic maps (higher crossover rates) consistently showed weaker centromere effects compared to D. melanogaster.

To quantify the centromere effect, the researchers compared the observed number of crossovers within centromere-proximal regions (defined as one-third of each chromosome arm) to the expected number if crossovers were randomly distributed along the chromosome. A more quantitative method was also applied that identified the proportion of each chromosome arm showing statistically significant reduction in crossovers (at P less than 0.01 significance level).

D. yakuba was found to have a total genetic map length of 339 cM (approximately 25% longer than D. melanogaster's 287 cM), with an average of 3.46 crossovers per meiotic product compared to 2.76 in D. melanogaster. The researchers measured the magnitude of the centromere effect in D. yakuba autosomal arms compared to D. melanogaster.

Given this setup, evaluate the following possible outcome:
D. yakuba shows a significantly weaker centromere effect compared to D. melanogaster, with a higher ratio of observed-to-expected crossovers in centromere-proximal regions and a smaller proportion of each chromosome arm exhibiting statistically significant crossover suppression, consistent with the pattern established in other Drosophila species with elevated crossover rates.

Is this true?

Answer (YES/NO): NO